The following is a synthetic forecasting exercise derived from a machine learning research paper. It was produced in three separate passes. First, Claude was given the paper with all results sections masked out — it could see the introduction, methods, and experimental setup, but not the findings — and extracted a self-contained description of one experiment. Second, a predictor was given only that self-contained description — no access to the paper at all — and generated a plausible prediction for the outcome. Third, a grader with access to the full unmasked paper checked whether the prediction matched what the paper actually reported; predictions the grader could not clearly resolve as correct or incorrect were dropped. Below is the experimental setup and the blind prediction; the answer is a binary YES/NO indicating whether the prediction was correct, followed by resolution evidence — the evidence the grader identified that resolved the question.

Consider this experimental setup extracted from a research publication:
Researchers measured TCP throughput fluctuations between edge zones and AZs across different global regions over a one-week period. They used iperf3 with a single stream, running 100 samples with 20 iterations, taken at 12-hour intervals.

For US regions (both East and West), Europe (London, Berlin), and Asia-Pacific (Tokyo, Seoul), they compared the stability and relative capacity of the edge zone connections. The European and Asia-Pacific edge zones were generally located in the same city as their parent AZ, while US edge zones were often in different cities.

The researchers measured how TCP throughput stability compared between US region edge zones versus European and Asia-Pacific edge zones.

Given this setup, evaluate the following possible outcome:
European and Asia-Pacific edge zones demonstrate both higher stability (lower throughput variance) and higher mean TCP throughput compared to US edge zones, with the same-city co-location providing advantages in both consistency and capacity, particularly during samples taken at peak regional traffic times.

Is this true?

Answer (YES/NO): NO